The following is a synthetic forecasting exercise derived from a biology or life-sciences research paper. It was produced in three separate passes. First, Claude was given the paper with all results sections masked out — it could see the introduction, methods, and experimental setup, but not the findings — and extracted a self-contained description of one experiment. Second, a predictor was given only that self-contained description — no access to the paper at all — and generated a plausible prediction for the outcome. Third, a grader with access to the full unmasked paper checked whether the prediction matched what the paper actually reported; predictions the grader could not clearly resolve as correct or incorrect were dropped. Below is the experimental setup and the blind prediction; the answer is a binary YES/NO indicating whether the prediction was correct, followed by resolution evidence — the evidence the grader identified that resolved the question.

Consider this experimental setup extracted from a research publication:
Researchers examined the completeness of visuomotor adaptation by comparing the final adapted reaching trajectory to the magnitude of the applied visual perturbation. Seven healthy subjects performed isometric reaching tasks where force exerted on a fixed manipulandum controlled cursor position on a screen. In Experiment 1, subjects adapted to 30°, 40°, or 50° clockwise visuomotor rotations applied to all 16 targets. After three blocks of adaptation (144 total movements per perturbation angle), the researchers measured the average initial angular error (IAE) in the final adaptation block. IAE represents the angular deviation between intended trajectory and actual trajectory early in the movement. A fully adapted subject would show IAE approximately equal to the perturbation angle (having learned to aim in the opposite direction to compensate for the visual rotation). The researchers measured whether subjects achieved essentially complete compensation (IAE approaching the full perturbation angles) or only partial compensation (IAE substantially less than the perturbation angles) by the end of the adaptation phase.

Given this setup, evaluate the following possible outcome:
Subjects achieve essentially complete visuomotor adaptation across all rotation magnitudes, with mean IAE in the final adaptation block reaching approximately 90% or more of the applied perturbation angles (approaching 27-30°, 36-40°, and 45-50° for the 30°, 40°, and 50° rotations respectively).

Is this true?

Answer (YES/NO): NO